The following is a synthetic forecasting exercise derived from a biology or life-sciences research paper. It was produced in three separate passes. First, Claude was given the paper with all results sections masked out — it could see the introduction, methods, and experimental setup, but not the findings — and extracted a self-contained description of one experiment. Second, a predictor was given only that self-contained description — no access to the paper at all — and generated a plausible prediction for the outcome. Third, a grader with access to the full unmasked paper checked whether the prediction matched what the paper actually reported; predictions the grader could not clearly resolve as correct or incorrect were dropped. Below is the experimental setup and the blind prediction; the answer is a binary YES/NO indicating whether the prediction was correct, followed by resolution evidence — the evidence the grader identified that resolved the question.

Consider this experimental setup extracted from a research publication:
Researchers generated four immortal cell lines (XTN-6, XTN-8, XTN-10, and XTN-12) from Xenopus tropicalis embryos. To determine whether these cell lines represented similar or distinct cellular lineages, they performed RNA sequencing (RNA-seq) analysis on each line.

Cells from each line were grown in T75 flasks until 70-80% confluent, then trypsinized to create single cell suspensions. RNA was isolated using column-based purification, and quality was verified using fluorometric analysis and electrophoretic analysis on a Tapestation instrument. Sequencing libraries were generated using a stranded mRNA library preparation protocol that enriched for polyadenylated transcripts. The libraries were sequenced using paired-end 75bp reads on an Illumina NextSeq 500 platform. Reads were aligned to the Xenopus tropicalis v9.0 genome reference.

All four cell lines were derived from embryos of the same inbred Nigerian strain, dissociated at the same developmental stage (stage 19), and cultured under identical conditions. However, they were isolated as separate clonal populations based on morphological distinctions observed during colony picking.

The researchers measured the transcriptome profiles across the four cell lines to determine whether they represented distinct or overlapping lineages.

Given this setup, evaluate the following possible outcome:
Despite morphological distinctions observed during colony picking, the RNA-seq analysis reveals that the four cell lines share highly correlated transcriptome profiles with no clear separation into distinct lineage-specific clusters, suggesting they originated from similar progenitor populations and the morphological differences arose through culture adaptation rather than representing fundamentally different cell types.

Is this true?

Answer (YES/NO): NO